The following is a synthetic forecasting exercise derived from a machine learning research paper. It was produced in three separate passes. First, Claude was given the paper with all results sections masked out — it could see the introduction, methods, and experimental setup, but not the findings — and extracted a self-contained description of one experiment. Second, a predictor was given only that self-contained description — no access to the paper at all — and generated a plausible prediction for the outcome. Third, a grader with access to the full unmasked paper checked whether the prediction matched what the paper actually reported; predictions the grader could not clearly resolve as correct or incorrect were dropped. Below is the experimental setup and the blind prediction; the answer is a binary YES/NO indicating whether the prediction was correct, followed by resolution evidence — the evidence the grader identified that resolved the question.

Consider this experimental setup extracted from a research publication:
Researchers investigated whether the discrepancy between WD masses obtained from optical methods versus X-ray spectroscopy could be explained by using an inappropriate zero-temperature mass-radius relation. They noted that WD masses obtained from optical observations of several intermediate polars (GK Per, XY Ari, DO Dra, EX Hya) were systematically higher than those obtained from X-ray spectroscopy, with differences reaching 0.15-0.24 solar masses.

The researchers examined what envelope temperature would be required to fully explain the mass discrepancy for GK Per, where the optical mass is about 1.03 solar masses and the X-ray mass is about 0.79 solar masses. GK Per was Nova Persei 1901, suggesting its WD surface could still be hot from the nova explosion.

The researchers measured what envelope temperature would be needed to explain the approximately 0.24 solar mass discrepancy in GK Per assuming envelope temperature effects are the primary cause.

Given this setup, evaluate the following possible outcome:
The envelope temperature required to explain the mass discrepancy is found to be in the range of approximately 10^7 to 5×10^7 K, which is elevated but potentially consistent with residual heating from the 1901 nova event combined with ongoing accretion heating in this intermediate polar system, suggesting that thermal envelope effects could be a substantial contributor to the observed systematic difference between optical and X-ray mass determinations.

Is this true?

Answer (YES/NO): NO